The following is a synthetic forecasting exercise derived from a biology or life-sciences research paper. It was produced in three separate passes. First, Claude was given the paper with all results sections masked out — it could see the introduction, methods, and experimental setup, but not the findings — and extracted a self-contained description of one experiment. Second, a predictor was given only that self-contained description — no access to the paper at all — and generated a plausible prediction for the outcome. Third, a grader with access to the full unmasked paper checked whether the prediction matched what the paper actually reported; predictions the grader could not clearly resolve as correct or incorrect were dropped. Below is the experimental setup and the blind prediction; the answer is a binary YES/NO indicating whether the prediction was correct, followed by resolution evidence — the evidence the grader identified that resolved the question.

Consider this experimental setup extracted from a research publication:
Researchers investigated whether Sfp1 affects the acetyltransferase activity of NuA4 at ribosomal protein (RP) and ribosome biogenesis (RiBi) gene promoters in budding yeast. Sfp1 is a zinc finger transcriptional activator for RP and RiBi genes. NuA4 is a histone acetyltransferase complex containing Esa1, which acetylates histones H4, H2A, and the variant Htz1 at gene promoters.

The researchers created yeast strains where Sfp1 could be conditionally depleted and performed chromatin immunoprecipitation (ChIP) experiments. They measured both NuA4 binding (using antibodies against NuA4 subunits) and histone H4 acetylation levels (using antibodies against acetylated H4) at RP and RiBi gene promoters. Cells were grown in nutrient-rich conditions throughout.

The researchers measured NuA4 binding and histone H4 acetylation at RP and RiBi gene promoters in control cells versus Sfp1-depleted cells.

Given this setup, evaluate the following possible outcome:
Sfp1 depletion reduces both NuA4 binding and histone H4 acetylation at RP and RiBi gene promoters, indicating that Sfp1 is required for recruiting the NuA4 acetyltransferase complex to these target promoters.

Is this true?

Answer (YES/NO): NO